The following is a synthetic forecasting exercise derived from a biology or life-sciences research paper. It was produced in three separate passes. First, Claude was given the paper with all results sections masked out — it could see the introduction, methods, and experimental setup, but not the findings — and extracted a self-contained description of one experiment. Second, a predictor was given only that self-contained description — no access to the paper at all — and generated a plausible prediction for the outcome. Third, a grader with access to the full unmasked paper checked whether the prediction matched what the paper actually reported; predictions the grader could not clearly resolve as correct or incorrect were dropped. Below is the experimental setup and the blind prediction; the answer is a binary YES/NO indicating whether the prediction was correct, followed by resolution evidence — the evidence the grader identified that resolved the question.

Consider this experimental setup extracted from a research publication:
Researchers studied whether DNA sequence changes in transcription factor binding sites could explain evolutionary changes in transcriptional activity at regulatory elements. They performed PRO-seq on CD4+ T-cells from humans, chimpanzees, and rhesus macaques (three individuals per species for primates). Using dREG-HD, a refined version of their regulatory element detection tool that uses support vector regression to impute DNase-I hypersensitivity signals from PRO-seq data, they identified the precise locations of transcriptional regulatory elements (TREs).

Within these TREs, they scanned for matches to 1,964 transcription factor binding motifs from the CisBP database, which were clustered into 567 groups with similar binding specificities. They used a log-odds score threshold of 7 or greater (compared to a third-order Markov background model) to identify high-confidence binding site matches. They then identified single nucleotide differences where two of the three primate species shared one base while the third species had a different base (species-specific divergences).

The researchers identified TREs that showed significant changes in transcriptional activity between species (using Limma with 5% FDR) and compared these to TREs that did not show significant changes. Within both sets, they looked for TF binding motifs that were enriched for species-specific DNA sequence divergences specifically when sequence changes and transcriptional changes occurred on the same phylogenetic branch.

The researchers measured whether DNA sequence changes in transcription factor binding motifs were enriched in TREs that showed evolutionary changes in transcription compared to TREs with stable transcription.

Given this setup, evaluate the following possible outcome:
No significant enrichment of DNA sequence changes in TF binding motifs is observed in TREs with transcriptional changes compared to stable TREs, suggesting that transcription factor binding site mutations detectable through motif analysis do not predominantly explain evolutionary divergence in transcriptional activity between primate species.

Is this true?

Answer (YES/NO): NO